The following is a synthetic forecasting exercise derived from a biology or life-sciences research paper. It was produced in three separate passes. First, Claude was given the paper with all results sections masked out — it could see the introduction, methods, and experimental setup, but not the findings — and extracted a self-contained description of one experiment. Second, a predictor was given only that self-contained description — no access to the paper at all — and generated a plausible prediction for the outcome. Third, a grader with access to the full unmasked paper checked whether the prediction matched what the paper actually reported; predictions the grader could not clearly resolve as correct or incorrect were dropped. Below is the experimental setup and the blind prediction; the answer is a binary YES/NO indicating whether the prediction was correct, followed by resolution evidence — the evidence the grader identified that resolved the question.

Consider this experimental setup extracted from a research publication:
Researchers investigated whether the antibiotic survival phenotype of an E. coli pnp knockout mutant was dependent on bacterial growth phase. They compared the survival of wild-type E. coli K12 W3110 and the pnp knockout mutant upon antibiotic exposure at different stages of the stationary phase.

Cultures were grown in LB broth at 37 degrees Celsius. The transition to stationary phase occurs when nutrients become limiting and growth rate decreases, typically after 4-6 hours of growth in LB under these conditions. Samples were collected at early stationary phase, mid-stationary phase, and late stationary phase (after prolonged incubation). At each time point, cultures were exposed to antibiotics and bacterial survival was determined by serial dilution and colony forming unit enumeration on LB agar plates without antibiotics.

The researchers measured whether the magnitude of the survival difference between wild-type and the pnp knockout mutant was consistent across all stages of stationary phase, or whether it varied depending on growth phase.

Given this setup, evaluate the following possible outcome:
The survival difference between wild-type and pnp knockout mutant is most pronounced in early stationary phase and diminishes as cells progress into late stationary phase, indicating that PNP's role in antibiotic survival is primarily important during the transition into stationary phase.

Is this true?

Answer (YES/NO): YES